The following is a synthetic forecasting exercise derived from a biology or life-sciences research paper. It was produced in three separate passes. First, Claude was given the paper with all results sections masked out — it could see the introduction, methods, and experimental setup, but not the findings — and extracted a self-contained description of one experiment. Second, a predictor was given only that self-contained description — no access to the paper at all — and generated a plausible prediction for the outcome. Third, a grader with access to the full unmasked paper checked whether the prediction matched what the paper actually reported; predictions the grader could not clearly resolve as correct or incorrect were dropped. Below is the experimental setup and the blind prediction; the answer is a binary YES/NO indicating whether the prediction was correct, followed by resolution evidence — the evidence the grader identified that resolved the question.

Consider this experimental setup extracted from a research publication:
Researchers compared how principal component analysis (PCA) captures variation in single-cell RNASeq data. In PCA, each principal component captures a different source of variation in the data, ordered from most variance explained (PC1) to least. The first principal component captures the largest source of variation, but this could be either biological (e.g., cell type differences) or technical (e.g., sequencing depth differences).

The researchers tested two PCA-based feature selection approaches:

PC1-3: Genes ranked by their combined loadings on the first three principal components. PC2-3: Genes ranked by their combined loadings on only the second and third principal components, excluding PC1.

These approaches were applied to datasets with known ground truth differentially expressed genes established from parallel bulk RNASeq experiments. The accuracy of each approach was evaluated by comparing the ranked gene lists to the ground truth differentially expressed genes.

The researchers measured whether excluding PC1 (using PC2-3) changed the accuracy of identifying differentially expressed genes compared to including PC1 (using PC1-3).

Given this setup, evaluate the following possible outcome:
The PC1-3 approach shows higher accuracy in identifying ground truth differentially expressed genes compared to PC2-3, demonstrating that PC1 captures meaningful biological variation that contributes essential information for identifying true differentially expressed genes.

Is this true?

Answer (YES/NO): NO